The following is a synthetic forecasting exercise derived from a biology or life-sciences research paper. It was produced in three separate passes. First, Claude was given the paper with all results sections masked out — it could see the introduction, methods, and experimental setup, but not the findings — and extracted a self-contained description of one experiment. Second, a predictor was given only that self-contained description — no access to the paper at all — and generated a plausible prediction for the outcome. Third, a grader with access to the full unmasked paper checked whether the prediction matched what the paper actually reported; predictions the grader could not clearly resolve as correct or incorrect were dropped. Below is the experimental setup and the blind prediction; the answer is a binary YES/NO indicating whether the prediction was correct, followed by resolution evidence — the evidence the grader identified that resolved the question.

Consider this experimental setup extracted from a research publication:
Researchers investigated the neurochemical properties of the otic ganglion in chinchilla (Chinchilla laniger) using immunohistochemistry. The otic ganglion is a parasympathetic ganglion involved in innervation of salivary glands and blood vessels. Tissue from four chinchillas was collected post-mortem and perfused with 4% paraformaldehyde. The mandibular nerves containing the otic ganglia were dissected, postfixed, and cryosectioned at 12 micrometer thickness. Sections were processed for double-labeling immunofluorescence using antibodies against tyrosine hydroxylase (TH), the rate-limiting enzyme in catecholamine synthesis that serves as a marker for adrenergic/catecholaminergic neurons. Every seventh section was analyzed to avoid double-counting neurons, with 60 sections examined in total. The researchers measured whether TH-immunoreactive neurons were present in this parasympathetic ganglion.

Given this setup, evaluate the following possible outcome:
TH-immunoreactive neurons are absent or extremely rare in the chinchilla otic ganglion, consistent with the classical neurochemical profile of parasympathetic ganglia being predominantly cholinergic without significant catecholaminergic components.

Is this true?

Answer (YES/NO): NO